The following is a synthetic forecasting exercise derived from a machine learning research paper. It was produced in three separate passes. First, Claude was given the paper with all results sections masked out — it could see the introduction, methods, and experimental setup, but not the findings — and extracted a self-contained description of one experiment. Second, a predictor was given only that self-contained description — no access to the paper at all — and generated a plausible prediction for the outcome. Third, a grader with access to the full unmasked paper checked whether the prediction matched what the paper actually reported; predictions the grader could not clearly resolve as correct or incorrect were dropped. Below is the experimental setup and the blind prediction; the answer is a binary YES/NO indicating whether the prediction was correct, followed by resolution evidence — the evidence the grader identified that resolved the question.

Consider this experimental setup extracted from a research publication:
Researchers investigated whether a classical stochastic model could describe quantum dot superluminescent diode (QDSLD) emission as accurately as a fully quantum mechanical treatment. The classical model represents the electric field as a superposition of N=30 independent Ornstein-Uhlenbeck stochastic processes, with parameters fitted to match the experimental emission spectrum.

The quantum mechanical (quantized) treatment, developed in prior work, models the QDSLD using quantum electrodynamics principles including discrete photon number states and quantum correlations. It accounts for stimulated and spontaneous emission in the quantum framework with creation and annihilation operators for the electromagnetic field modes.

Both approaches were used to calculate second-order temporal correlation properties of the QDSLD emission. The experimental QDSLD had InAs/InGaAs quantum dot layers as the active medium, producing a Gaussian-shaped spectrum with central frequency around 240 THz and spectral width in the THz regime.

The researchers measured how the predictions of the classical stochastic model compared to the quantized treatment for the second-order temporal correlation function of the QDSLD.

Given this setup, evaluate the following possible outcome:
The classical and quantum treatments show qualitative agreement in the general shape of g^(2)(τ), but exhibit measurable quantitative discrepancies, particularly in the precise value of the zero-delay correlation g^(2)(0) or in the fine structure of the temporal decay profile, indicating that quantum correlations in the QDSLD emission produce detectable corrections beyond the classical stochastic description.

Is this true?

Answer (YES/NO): NO